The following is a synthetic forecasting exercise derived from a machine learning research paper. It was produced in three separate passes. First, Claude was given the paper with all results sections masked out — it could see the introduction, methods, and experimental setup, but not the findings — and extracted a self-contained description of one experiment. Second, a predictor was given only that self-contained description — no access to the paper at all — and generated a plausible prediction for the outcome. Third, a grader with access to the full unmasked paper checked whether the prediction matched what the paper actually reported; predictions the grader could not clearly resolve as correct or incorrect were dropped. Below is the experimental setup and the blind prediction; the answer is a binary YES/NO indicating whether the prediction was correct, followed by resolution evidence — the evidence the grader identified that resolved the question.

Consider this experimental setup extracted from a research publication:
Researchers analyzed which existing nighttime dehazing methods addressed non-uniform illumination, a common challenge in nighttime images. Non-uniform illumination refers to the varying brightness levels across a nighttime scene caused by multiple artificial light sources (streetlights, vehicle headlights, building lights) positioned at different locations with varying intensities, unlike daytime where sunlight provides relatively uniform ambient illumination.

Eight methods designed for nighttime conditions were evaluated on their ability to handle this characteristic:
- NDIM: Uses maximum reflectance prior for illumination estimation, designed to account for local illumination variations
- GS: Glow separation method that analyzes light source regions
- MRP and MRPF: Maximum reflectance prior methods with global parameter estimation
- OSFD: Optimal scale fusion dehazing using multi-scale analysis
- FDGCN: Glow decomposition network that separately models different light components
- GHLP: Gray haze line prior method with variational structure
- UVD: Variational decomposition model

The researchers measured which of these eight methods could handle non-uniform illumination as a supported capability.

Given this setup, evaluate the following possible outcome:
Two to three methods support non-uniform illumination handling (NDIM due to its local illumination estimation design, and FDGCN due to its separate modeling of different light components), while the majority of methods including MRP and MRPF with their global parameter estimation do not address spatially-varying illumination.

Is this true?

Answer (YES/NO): NO